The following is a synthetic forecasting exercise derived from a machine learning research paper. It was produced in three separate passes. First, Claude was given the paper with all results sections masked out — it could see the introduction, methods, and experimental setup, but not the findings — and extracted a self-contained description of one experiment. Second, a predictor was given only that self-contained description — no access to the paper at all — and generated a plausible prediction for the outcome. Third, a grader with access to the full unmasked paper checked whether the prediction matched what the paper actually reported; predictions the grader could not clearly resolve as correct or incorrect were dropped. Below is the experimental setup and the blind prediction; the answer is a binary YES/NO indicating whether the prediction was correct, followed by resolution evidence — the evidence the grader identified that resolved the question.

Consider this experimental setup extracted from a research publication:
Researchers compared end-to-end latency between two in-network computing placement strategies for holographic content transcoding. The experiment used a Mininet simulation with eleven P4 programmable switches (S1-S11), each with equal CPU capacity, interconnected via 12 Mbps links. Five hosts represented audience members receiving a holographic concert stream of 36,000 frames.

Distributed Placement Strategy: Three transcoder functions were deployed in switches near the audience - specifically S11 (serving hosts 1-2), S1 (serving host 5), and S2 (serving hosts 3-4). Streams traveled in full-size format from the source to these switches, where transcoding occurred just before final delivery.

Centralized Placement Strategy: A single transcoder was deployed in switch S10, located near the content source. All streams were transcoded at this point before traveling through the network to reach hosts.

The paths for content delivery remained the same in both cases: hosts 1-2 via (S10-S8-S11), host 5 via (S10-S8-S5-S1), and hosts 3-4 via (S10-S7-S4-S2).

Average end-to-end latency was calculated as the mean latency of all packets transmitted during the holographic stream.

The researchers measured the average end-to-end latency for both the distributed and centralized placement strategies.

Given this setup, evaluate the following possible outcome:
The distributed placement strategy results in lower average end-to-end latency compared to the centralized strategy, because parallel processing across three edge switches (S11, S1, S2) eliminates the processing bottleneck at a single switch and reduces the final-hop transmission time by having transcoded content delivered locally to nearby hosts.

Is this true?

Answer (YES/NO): NO